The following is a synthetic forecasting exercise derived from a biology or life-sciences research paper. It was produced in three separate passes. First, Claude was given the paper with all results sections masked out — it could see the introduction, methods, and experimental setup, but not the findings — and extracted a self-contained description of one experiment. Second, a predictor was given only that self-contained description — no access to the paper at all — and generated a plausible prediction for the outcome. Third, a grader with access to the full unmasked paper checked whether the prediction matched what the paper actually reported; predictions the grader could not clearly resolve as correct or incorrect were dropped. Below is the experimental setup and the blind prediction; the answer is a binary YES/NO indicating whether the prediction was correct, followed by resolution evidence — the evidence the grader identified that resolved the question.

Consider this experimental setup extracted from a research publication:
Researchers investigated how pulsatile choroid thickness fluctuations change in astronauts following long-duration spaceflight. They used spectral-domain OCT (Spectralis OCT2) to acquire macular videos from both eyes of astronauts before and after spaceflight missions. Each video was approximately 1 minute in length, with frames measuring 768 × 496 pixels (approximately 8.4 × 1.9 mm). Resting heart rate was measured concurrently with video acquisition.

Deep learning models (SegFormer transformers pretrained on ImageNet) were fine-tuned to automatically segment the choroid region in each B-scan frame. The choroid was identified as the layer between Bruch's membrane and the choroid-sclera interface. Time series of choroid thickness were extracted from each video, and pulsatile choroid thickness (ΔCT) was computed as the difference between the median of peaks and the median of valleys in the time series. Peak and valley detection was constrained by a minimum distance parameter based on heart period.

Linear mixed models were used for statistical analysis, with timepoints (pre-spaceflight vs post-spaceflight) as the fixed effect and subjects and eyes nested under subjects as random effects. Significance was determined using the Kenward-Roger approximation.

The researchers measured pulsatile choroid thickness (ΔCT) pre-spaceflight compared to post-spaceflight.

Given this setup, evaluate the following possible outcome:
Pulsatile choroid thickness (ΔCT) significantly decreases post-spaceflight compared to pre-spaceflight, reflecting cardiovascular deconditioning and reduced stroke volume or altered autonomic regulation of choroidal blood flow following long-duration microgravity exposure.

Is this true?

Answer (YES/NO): NO